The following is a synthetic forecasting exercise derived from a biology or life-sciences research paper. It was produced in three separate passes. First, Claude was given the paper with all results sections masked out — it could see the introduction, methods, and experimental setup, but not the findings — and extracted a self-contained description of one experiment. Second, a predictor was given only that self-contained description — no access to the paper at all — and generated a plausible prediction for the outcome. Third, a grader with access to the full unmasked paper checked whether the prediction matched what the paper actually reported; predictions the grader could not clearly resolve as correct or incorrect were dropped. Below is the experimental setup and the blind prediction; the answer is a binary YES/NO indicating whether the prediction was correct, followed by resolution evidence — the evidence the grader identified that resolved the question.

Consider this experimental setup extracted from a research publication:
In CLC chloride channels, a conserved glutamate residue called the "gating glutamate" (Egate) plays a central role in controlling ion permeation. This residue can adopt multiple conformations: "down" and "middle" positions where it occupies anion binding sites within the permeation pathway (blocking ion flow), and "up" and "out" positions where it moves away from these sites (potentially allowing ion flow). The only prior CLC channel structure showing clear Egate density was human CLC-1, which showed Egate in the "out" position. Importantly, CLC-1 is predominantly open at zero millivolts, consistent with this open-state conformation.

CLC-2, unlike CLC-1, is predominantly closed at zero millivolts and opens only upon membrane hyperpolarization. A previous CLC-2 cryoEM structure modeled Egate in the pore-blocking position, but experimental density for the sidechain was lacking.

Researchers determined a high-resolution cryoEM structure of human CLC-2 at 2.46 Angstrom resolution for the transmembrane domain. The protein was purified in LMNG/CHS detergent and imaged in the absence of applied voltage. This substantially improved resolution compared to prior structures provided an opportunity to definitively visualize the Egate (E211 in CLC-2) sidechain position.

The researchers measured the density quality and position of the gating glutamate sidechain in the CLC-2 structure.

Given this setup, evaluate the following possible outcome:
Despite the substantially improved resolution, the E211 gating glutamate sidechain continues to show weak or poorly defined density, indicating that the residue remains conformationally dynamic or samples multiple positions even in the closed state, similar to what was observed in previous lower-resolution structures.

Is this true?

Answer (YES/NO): NO